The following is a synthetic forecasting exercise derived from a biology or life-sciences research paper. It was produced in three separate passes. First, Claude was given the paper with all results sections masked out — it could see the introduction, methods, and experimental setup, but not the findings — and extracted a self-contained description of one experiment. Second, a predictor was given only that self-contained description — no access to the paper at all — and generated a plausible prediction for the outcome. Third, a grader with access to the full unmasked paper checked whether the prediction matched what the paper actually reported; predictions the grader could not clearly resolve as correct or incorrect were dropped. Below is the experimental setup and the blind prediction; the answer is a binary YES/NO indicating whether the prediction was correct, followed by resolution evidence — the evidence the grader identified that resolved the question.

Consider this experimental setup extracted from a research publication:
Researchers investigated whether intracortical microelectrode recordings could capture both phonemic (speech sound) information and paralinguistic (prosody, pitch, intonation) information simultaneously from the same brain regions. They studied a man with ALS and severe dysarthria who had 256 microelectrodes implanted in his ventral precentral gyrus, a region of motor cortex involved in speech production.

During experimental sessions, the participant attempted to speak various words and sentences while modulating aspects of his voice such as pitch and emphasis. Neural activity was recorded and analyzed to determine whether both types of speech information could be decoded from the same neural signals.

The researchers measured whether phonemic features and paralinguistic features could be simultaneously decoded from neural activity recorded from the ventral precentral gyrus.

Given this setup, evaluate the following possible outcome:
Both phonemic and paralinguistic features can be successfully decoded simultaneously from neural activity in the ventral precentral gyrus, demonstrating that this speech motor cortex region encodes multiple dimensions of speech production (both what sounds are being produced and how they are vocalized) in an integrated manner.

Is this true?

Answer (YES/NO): YES